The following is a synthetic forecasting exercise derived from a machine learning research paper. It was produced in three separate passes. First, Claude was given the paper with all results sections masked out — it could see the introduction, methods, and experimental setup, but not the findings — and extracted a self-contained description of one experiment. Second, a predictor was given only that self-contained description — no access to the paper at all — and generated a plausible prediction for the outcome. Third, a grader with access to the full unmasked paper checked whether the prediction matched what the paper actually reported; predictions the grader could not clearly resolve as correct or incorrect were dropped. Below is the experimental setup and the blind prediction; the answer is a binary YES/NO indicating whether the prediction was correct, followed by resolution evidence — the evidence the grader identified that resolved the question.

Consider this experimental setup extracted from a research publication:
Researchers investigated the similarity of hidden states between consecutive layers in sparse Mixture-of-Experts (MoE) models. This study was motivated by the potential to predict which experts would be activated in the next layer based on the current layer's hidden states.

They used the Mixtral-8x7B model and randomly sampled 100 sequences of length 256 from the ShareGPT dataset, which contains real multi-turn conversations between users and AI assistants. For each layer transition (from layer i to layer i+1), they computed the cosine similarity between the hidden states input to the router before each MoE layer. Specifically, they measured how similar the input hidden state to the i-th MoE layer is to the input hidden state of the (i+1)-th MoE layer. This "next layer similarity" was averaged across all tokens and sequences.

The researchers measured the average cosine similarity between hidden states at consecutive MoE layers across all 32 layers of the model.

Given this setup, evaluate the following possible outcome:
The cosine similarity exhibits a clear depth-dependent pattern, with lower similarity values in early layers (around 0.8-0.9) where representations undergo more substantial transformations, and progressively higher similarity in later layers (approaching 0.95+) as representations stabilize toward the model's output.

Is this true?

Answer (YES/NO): NO